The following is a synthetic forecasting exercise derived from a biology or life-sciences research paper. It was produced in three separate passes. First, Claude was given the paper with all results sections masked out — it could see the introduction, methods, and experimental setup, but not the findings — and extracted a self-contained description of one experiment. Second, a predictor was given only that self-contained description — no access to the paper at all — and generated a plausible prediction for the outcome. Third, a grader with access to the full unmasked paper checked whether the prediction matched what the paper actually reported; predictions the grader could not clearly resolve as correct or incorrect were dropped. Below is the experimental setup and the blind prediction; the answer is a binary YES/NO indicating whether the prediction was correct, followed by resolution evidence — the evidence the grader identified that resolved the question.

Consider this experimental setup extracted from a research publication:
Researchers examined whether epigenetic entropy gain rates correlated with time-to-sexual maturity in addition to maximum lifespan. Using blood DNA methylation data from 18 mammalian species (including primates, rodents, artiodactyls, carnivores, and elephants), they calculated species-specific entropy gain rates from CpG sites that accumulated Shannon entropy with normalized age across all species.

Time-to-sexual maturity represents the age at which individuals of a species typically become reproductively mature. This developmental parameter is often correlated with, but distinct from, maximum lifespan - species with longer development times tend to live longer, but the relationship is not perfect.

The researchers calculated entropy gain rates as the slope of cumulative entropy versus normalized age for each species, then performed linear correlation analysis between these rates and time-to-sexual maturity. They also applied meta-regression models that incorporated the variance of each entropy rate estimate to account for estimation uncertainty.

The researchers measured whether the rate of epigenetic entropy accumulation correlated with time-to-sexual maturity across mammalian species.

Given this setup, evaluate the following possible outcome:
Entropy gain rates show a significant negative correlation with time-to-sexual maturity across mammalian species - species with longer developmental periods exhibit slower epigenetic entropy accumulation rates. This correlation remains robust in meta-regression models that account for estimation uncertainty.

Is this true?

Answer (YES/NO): YES